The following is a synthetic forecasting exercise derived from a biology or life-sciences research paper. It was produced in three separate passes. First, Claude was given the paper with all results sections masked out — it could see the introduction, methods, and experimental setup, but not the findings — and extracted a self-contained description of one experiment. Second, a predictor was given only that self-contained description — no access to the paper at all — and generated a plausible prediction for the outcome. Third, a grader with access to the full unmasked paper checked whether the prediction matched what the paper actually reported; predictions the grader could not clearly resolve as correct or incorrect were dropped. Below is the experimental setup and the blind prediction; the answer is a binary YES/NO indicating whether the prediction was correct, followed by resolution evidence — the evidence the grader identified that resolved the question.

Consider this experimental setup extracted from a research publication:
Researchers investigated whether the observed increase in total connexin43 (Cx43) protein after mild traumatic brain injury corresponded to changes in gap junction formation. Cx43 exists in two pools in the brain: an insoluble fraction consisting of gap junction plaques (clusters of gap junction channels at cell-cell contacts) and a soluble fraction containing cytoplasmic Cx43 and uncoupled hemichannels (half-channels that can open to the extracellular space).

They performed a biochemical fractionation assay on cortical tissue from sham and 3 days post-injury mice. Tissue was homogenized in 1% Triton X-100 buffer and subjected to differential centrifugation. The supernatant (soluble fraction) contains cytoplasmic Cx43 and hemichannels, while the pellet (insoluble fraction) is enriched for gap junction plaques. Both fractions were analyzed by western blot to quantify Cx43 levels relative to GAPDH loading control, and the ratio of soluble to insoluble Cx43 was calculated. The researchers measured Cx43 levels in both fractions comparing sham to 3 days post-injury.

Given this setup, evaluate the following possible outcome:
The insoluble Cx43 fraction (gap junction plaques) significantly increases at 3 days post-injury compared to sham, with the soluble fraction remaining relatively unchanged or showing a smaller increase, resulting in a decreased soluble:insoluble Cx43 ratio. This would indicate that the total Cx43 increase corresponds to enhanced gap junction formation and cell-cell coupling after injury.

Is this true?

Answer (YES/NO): NO